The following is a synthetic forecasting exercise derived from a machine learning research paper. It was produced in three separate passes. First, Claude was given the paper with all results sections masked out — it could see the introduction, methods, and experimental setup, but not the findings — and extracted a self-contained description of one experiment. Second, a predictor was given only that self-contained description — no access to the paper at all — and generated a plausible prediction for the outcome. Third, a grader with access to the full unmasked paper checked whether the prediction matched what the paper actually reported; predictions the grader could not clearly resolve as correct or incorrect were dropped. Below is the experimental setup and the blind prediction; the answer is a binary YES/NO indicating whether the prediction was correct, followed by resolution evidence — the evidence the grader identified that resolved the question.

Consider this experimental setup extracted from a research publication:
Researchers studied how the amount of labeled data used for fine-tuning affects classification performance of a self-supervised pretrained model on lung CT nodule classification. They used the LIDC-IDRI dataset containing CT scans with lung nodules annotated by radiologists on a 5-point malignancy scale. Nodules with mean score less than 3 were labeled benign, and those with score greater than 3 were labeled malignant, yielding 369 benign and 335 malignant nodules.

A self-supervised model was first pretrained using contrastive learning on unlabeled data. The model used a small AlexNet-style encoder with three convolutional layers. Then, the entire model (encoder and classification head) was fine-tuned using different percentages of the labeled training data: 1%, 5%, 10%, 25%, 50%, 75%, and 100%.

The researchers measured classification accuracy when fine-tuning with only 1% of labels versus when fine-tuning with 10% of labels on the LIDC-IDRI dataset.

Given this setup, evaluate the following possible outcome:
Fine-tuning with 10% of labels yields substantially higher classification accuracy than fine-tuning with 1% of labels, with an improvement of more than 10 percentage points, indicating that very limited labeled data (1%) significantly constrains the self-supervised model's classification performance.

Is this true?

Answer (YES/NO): YES